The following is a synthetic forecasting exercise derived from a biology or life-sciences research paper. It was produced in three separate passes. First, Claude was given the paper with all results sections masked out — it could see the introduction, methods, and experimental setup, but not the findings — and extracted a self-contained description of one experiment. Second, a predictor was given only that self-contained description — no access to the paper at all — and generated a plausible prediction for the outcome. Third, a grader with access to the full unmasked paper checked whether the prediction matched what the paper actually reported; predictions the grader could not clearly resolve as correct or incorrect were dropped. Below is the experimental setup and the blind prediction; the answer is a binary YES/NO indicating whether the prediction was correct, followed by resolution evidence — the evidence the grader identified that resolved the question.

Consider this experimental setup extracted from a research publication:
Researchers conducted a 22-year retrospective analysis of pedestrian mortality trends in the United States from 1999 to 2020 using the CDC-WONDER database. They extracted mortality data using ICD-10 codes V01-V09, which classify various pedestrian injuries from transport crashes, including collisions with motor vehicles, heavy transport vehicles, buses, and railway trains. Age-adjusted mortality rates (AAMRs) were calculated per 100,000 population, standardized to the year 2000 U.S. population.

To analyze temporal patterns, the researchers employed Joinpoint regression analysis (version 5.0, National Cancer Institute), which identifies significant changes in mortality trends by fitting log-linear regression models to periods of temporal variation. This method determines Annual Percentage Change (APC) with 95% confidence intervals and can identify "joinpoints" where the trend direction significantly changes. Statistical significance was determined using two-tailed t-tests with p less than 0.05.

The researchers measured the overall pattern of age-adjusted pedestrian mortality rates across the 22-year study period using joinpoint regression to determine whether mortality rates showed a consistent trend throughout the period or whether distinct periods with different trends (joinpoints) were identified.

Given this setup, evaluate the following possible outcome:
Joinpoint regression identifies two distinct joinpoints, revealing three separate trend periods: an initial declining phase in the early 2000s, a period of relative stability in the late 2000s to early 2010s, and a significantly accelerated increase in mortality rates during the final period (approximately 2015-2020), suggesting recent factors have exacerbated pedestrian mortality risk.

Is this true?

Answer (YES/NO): NO